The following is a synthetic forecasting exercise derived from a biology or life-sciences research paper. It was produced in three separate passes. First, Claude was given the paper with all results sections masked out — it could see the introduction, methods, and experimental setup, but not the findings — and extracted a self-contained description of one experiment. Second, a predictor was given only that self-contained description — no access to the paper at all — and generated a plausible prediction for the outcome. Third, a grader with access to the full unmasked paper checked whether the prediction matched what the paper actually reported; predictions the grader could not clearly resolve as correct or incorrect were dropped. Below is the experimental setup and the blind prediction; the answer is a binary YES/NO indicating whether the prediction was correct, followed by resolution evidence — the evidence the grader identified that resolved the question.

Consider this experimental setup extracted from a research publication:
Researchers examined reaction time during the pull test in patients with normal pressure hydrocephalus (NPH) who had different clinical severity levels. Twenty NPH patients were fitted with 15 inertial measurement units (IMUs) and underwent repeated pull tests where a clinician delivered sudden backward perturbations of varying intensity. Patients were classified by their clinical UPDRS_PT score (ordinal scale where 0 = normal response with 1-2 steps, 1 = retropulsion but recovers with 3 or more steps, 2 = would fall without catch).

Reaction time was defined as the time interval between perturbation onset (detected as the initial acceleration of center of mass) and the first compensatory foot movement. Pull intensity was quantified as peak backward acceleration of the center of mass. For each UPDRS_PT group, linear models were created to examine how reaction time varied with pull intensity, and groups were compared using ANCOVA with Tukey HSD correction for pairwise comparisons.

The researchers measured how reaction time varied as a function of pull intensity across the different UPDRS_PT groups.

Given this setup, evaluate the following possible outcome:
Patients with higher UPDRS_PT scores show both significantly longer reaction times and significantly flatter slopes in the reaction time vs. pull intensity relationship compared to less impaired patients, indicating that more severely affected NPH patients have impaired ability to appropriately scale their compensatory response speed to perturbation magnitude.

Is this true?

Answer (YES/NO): NO